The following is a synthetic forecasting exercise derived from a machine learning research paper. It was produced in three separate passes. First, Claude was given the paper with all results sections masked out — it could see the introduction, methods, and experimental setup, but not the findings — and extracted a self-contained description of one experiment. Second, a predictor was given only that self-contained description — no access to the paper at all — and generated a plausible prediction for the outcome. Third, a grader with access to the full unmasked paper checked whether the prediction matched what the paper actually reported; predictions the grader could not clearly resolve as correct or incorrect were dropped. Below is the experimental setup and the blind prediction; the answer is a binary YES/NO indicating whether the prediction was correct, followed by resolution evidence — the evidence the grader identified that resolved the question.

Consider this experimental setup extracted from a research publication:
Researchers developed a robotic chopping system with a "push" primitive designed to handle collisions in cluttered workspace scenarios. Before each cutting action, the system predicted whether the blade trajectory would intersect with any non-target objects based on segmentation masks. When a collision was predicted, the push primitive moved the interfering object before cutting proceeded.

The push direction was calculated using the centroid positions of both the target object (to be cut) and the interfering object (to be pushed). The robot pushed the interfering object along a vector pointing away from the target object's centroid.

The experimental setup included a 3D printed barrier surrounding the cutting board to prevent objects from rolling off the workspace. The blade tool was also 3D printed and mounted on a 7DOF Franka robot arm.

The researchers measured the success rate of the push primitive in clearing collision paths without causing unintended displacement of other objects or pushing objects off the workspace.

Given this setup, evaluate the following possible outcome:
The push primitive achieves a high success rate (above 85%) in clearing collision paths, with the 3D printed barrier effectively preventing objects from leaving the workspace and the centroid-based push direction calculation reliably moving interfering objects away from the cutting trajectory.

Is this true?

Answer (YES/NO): NO